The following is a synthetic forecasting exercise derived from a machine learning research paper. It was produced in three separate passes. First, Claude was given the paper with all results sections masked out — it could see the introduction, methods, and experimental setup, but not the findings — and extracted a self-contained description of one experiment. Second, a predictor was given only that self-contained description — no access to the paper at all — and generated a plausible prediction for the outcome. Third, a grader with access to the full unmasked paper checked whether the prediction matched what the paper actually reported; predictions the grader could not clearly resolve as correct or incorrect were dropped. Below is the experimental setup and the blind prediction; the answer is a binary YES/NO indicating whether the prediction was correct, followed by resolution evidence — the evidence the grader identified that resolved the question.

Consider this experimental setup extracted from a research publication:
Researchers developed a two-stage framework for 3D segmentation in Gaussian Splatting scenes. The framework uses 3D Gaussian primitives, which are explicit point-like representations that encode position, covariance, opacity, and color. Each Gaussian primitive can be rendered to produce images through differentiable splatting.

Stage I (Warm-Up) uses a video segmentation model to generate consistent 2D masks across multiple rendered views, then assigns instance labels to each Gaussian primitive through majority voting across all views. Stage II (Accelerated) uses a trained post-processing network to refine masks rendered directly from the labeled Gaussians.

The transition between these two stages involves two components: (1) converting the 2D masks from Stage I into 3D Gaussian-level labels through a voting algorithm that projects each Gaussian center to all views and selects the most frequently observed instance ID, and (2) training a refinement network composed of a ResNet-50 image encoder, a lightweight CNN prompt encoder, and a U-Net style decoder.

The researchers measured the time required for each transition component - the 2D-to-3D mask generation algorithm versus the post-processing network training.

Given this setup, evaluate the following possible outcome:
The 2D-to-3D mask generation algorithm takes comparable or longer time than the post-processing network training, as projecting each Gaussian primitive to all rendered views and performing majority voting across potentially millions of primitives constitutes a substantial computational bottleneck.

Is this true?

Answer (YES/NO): NO